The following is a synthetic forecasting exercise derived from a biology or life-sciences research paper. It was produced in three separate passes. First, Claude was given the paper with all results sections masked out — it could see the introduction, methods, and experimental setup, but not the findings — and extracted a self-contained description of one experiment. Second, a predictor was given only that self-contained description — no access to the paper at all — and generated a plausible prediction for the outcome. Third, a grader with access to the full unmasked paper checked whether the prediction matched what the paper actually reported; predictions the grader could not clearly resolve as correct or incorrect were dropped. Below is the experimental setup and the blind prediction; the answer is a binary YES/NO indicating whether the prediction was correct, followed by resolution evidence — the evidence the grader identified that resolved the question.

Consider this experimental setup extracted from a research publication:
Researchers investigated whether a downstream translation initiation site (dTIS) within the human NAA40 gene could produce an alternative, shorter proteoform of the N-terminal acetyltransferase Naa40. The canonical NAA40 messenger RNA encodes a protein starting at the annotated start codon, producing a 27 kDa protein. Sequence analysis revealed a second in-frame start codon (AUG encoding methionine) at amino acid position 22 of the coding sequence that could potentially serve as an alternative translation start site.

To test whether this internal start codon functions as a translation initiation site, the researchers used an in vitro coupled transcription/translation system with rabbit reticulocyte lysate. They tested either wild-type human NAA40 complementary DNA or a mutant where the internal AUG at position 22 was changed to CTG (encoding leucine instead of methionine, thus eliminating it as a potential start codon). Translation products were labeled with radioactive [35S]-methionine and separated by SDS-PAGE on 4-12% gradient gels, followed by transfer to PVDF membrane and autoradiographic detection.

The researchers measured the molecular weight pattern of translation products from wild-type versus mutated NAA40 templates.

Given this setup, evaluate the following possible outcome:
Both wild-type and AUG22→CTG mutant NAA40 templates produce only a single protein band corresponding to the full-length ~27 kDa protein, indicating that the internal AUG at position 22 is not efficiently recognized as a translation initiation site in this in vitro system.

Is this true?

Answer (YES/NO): NO